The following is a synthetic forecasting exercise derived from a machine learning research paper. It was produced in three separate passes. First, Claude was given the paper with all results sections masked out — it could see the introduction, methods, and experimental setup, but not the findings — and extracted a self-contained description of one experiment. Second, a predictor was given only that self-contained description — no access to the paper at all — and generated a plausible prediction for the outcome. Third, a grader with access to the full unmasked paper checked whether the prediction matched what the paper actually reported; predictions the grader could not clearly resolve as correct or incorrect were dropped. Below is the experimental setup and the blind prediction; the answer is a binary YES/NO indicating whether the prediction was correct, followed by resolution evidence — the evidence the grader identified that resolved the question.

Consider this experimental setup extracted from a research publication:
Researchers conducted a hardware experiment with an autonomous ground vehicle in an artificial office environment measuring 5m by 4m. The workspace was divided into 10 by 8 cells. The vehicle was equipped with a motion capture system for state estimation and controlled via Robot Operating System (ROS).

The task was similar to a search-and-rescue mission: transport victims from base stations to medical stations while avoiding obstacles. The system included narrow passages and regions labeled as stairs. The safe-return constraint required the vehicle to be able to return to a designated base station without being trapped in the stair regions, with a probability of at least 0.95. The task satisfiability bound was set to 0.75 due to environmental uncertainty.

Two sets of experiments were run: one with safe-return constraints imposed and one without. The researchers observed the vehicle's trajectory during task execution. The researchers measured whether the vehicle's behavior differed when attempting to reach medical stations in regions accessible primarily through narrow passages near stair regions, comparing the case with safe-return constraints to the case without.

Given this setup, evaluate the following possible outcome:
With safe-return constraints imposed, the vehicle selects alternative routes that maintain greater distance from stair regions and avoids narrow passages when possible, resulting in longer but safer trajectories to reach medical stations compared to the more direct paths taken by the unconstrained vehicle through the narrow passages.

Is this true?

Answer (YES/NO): NO